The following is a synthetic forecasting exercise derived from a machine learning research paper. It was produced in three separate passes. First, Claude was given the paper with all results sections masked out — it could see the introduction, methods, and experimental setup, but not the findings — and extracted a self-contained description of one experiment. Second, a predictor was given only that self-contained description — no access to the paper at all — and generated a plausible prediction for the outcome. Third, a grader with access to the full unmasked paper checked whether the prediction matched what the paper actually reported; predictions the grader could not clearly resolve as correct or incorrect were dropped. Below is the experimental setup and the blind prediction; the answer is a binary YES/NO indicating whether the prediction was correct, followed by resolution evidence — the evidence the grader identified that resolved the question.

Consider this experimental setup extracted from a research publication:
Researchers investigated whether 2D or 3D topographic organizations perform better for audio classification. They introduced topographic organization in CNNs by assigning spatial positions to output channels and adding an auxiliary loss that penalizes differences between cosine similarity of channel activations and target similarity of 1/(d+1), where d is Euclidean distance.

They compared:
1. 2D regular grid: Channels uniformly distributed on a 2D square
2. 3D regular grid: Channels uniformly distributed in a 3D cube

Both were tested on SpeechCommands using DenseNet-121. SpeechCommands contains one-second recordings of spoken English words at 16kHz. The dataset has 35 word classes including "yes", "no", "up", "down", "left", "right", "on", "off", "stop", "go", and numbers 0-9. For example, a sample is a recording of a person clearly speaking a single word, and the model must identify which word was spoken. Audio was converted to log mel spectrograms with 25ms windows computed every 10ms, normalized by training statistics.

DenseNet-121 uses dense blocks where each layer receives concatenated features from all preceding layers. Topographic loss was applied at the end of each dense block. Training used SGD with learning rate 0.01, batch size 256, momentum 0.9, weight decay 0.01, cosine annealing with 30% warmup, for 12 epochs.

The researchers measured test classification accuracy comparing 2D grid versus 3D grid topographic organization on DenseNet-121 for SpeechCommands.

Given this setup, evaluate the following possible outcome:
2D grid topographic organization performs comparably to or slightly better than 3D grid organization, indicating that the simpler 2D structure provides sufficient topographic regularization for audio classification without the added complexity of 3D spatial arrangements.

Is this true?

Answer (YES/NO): NO